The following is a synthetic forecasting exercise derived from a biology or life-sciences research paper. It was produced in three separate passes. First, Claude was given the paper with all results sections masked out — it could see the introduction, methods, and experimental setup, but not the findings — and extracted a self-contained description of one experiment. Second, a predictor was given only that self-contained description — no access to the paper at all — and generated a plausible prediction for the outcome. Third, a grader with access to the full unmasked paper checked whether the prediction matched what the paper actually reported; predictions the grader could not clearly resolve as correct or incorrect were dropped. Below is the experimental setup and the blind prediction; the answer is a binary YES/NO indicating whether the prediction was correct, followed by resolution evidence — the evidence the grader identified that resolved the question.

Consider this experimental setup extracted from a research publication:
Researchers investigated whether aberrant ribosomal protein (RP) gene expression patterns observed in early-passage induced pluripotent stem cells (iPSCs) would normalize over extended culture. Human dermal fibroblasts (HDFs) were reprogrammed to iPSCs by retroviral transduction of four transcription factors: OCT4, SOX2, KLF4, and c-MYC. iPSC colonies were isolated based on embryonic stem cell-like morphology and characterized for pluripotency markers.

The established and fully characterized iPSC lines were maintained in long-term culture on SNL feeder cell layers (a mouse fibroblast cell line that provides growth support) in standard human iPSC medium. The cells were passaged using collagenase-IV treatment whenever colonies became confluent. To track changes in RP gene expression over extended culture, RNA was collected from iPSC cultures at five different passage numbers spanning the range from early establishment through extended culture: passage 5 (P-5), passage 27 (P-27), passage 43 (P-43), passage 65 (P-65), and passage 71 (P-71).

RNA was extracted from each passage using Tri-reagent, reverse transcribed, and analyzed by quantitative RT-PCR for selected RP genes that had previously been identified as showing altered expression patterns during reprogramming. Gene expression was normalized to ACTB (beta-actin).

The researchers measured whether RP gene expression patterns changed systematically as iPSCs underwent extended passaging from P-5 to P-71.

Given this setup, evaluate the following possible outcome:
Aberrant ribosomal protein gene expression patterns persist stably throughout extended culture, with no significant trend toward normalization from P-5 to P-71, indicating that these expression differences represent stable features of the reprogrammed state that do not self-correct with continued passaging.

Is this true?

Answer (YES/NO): NO